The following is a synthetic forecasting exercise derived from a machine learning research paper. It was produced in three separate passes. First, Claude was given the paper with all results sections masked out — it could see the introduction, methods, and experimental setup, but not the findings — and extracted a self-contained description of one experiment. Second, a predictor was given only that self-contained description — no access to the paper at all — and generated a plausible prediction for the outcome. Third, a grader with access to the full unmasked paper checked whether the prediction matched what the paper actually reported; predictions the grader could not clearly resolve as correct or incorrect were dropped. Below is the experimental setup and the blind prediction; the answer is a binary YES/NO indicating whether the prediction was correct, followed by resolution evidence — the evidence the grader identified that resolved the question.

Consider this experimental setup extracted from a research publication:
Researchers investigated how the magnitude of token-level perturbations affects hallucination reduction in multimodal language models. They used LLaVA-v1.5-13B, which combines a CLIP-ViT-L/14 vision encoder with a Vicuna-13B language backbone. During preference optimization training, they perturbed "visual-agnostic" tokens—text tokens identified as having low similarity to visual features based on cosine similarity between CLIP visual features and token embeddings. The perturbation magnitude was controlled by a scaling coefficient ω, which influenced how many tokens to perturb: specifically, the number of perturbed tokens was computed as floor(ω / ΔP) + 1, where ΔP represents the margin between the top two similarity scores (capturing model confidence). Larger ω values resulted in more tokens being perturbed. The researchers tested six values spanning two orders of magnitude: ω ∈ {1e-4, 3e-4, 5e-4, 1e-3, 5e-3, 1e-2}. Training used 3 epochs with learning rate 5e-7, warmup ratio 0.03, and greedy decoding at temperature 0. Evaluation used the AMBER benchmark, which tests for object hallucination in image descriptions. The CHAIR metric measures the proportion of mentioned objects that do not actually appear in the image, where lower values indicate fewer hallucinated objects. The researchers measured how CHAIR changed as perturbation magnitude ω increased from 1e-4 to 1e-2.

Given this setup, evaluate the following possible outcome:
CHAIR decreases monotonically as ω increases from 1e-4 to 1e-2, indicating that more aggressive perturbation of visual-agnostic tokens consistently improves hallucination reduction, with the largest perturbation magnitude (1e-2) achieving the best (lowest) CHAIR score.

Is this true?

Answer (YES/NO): NO